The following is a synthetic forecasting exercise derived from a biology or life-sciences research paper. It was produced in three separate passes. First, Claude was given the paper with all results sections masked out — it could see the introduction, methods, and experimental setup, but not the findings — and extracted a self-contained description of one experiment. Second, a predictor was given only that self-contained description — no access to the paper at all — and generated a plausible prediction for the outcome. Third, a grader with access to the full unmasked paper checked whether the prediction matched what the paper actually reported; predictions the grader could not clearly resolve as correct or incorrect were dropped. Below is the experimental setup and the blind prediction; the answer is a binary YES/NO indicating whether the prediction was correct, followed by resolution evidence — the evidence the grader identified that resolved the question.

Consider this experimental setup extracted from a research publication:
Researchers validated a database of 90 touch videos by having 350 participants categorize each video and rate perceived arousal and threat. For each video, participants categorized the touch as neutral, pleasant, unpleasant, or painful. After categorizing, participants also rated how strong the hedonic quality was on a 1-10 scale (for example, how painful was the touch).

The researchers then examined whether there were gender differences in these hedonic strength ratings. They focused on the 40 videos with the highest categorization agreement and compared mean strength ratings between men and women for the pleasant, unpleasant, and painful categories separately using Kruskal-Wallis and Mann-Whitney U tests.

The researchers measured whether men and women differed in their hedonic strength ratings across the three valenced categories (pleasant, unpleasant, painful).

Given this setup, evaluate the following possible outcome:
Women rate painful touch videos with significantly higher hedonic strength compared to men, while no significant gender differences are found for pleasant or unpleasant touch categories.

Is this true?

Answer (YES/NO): YES